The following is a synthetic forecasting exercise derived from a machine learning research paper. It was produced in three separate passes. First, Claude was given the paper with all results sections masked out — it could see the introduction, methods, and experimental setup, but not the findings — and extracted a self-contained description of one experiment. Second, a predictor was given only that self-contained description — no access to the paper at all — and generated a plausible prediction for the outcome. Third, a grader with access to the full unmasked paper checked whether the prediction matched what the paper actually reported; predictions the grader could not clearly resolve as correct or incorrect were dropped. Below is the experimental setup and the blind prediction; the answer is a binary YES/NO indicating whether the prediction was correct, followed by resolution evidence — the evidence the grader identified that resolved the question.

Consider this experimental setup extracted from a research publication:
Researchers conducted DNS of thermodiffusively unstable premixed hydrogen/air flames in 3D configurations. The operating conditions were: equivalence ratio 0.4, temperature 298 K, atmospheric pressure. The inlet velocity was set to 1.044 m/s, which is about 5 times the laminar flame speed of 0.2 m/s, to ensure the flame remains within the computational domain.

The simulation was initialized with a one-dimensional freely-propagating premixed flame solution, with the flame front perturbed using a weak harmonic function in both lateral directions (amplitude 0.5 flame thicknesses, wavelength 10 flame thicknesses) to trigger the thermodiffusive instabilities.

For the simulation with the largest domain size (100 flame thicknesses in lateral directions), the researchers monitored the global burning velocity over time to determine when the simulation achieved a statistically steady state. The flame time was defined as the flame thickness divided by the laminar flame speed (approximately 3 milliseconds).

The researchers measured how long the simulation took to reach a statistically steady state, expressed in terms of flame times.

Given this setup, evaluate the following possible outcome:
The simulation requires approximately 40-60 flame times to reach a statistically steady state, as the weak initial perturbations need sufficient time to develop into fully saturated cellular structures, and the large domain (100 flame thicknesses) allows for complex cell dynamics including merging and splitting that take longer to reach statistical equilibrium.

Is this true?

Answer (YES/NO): NO